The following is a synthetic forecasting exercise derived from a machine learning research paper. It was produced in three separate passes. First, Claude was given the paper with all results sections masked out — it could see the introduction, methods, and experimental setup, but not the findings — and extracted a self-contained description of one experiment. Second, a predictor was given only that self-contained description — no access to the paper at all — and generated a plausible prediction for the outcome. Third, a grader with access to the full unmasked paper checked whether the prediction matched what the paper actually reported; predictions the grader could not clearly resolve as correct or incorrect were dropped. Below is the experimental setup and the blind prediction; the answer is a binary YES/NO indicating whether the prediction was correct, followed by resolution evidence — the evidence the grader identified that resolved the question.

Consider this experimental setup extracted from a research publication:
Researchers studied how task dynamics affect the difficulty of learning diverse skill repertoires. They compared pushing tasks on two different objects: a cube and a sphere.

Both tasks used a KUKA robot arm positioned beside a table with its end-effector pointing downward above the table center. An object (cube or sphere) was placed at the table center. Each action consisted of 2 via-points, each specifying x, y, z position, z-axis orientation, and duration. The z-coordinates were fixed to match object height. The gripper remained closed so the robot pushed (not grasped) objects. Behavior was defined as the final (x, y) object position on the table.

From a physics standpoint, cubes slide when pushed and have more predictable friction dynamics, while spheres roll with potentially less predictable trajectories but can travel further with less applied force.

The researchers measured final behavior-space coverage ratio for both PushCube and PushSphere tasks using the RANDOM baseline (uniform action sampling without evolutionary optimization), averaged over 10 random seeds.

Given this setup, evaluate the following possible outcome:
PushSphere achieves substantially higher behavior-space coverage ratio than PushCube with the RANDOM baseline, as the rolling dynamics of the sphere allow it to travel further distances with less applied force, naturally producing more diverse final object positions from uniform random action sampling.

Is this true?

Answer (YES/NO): NO